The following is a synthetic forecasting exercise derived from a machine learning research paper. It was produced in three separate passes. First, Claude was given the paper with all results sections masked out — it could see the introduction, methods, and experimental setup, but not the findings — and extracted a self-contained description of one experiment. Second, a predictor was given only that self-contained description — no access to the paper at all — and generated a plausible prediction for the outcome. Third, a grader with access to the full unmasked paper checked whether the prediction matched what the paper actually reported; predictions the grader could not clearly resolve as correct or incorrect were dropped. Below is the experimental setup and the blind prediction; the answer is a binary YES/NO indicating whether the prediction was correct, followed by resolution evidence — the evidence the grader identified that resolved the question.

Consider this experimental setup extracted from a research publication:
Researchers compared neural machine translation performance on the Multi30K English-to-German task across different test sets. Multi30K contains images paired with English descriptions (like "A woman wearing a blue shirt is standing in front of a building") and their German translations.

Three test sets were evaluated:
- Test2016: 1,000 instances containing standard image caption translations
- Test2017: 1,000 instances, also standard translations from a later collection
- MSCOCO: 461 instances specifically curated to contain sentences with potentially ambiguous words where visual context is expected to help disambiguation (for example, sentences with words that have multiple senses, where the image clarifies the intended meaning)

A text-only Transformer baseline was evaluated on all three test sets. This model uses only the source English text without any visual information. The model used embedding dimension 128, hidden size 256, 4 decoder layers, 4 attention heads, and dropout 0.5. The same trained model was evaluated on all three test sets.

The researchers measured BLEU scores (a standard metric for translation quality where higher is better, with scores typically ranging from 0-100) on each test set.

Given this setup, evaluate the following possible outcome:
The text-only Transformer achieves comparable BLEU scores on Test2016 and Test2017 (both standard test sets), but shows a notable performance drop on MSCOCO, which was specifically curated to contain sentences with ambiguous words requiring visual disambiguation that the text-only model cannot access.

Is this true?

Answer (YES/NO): NO